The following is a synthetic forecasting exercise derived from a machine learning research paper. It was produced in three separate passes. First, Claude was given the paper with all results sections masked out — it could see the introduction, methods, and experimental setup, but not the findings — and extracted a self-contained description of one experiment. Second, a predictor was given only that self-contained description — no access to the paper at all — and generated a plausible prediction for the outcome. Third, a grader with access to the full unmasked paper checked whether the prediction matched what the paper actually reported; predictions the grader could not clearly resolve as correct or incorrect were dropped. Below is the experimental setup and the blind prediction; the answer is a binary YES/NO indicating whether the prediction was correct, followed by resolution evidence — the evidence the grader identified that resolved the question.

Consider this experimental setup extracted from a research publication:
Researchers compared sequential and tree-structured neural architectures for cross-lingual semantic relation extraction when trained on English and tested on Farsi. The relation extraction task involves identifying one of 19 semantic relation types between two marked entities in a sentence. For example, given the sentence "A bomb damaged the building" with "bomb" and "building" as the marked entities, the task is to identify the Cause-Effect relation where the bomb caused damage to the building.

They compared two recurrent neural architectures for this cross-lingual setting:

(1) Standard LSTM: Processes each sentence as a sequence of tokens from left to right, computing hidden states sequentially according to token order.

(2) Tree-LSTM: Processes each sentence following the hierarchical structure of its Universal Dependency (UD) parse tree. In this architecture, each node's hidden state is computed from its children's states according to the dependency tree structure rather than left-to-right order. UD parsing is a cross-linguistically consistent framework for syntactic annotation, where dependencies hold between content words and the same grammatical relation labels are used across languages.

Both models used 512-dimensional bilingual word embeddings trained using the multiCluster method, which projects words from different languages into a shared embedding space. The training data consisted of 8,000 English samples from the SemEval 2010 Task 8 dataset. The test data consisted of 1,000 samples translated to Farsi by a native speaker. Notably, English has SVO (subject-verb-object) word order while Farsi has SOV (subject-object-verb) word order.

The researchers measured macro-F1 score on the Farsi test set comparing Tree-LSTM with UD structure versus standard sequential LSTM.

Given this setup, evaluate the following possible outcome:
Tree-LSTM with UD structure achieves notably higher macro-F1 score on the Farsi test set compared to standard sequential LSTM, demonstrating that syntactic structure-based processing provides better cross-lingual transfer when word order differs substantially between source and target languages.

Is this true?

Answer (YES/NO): YES